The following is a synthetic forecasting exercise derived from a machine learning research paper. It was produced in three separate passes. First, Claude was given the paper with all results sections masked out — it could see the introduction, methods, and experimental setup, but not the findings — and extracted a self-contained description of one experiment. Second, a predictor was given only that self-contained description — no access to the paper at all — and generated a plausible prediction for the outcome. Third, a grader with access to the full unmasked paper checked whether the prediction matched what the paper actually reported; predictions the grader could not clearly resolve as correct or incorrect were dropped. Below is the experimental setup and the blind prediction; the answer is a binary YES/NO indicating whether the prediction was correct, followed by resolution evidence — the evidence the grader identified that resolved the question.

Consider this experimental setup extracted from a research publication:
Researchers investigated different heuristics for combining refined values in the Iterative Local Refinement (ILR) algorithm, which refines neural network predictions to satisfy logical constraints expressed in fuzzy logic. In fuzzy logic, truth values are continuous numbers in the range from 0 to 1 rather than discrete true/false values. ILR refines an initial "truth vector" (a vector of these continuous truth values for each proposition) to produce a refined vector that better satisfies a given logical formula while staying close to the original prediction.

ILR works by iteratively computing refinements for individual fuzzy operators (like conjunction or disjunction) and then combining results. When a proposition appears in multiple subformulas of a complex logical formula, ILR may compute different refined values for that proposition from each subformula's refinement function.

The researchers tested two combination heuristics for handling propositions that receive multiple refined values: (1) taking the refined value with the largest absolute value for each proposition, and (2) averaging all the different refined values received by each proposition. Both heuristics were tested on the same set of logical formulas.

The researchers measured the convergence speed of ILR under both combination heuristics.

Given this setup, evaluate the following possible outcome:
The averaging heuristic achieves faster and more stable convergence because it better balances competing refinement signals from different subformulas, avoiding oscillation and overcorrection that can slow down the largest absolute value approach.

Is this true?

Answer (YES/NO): NO